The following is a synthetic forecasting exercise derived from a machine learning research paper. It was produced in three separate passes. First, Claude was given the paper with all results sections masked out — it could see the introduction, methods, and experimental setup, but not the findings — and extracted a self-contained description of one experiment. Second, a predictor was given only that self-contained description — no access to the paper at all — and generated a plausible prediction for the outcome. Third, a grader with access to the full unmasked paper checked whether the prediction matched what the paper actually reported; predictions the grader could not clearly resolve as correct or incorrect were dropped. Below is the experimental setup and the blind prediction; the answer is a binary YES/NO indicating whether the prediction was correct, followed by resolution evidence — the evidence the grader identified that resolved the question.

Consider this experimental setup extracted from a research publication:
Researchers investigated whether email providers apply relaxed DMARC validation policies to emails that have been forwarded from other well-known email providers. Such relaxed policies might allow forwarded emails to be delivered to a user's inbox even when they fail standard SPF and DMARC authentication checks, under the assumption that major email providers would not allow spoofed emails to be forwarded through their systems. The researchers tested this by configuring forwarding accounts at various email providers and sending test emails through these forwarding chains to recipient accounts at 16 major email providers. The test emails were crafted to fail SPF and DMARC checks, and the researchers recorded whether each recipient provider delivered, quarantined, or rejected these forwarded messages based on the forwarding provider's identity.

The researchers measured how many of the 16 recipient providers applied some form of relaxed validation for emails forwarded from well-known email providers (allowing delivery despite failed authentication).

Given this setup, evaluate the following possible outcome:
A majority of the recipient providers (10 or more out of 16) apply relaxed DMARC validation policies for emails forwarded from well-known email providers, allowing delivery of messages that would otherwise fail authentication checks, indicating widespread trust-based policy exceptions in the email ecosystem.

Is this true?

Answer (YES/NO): NO